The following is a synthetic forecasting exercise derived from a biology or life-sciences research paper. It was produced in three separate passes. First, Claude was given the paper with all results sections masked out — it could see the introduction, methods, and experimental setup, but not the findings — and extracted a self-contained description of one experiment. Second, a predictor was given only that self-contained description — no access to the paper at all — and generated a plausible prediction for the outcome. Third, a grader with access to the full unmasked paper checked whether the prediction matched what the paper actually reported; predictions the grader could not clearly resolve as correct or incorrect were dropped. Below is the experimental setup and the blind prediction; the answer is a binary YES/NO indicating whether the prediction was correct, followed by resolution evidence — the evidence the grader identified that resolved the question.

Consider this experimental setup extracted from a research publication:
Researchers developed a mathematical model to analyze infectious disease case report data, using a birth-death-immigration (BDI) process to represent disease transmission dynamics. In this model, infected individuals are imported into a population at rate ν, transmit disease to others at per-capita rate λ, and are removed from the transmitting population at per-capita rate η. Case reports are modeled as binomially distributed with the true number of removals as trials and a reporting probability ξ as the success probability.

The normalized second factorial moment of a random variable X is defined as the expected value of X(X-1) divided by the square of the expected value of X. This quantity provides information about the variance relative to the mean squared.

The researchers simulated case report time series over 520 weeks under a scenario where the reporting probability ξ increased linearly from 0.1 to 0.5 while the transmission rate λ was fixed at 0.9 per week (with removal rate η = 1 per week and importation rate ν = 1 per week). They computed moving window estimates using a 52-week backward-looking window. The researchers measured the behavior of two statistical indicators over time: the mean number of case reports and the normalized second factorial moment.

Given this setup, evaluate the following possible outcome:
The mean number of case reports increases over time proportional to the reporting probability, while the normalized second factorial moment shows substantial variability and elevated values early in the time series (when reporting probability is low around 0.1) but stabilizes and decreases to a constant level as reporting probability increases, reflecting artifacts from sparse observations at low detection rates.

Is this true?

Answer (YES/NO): NO